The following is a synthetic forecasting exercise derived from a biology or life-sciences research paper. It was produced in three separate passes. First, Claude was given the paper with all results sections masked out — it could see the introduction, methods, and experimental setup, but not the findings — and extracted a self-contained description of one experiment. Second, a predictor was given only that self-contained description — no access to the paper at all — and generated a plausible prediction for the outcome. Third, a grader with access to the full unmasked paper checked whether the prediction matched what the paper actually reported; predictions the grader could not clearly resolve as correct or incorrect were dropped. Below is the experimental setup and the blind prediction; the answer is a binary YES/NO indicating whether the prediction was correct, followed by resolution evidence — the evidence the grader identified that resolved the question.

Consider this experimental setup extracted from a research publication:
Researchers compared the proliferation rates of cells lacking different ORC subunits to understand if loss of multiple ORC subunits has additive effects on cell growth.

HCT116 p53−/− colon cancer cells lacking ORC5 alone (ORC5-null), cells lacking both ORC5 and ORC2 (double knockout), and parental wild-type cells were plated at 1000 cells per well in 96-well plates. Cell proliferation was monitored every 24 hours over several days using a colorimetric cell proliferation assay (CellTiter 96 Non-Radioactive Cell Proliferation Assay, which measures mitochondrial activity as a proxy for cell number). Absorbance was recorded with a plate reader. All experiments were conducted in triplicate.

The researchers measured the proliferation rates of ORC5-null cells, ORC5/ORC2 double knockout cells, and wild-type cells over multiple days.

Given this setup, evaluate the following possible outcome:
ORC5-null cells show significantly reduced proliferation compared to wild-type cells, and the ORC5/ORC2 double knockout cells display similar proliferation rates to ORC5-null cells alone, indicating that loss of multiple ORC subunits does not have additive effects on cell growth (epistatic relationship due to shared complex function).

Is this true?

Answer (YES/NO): NO